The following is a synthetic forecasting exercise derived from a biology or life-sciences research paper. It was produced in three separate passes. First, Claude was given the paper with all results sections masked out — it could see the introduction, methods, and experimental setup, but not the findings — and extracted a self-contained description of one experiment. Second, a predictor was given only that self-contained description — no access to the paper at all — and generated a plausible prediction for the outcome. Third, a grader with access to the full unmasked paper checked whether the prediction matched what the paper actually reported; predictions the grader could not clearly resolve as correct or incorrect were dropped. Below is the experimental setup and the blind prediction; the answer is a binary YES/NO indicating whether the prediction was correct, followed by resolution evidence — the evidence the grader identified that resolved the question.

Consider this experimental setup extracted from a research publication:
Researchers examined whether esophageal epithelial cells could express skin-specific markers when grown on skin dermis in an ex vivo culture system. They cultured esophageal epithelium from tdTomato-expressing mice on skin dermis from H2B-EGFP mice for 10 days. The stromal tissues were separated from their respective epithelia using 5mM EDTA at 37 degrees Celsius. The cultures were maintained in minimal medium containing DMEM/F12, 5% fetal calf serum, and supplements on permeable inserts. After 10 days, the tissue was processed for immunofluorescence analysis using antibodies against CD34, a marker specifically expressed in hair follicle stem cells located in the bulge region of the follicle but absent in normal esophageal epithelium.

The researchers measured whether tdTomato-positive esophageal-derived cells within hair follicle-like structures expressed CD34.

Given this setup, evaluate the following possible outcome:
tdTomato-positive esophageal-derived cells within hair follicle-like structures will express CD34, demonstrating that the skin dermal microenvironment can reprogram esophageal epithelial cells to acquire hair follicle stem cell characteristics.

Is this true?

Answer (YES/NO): NO